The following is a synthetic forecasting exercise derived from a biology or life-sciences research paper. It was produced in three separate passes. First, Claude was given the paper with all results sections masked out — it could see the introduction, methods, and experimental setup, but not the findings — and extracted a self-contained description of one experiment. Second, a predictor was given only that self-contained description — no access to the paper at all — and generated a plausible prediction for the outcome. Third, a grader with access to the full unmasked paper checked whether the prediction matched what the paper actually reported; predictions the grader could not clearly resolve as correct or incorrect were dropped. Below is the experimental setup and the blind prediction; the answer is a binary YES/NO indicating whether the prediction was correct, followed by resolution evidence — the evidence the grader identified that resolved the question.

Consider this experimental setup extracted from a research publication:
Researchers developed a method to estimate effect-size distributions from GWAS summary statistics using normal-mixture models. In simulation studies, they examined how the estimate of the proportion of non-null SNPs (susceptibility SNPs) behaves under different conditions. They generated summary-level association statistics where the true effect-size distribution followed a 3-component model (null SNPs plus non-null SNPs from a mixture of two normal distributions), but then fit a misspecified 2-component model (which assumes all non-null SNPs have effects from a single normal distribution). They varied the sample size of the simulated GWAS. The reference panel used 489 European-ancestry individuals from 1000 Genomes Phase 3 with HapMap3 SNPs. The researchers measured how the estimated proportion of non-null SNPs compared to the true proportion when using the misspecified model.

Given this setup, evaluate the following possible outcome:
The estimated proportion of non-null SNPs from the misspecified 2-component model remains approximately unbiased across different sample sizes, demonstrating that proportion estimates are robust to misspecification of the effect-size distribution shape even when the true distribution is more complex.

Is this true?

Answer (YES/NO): NO